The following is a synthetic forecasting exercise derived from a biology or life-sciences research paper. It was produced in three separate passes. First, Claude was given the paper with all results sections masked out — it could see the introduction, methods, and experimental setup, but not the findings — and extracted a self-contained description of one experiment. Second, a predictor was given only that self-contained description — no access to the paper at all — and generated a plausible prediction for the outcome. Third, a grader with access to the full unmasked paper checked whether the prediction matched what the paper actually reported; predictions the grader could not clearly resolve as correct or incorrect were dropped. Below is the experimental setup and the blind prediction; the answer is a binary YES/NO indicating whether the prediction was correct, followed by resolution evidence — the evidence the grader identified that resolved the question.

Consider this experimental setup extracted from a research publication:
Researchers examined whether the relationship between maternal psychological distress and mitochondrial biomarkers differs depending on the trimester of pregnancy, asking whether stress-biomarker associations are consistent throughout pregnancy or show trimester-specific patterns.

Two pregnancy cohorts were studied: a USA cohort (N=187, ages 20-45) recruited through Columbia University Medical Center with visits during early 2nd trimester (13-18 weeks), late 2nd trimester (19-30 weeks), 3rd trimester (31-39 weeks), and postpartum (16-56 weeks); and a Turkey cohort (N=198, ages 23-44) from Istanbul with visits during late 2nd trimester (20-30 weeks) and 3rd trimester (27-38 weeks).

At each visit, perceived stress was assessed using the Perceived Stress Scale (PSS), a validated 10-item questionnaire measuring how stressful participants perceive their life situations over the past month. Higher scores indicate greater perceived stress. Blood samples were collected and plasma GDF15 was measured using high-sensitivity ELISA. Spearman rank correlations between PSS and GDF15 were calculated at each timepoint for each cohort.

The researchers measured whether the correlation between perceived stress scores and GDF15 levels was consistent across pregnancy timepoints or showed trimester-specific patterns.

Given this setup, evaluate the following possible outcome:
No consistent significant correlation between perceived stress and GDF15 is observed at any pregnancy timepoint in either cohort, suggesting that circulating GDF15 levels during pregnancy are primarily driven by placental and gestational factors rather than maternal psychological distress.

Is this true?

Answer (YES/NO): YES